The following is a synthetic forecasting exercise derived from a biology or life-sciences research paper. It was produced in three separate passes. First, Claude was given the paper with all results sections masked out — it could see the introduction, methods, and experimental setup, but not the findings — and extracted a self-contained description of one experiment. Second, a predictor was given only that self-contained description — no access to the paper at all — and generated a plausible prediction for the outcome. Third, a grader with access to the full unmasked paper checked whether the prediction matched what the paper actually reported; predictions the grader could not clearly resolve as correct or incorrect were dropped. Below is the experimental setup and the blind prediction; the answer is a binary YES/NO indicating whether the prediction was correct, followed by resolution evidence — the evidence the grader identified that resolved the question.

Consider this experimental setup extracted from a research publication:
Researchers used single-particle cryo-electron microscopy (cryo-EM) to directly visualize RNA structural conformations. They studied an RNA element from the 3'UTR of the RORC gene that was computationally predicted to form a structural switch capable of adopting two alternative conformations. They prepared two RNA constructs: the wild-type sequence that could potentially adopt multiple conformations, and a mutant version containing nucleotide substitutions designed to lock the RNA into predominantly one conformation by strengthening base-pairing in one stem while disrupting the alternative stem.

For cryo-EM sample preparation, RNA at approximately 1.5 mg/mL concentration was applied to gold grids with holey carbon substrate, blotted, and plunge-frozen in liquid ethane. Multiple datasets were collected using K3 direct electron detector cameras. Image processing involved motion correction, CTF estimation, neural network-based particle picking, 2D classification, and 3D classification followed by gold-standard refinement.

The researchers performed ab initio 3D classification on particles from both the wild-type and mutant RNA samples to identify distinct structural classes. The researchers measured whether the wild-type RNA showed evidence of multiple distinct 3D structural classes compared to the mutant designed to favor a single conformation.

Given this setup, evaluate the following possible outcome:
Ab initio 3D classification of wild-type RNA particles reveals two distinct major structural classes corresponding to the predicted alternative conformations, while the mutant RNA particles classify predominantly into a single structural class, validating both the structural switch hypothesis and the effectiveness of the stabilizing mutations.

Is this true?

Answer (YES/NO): NO